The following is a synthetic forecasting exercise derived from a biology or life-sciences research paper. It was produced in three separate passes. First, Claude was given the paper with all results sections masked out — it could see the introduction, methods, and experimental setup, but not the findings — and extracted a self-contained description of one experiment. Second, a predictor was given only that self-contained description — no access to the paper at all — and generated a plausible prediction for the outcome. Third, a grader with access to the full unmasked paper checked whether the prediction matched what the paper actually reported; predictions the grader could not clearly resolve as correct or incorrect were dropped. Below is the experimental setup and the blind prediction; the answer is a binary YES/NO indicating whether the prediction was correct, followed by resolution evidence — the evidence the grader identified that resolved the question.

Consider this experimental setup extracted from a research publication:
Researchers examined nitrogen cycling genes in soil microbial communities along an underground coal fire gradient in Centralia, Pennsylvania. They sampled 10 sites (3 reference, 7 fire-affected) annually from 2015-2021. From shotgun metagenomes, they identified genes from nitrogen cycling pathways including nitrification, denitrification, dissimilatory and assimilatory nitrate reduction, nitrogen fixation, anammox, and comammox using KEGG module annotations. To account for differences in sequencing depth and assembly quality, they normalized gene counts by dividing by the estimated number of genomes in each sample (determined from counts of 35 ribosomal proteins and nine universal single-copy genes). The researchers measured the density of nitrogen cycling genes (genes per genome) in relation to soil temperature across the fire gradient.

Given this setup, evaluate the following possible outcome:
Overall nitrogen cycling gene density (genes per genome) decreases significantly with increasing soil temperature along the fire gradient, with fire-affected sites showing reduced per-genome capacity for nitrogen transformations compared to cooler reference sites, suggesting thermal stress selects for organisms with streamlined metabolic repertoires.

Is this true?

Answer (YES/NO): NO